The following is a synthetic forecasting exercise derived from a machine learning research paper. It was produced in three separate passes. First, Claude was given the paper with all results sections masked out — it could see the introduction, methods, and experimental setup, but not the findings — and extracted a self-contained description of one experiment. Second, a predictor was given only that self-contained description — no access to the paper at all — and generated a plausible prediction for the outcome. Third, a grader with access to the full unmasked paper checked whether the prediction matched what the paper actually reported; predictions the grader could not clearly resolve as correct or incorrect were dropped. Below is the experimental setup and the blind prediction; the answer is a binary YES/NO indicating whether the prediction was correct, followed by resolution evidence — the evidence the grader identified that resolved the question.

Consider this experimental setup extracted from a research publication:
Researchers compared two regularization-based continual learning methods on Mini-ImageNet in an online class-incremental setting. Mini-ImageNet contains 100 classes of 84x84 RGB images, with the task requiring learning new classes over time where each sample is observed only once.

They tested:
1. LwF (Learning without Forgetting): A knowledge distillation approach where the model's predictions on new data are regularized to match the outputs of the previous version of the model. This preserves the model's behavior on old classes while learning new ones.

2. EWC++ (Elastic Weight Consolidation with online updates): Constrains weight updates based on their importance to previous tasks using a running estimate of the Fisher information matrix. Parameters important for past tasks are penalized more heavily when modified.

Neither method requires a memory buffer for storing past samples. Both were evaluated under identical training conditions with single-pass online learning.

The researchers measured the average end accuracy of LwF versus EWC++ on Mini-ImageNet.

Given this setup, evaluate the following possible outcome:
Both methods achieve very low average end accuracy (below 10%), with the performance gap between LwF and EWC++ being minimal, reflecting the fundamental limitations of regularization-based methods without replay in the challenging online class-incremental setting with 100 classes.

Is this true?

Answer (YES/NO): NO